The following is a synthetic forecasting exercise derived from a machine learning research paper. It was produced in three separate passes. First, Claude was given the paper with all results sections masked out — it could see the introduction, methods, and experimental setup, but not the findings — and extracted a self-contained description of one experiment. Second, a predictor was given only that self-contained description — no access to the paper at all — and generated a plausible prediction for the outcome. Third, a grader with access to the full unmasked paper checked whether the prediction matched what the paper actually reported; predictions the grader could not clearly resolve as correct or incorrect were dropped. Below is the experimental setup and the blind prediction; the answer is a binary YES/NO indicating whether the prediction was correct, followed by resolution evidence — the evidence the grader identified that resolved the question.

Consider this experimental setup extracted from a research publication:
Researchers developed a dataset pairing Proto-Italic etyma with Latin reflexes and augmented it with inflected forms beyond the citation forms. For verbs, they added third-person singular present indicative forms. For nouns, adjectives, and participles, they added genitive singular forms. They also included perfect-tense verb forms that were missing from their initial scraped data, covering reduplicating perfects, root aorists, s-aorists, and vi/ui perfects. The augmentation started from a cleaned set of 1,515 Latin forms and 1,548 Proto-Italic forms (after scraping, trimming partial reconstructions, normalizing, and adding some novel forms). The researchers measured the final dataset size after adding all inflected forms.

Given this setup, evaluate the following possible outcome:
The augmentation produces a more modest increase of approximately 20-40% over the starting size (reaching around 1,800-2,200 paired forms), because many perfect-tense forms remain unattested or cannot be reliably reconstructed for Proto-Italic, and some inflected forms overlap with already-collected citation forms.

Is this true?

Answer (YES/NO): NO